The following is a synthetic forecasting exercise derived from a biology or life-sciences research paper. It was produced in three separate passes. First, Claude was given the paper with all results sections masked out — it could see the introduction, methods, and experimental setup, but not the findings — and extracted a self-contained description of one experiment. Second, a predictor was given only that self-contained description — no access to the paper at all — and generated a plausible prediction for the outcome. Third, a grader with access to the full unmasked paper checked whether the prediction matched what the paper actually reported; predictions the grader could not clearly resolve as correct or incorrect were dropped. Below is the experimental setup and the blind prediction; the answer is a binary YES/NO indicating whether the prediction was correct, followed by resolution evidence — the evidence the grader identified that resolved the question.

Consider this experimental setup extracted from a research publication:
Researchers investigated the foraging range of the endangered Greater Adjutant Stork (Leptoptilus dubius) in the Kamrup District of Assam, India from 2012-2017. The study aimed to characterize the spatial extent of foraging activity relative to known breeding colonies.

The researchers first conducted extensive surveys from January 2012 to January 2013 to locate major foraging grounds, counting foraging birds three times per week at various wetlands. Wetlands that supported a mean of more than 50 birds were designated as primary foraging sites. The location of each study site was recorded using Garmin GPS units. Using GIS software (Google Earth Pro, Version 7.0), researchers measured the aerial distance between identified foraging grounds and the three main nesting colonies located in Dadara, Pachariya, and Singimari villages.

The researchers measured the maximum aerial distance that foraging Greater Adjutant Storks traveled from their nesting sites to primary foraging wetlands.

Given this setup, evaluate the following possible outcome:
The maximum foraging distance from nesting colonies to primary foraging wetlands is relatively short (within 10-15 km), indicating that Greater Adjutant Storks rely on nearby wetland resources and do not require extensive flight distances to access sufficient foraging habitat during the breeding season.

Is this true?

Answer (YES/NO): YES